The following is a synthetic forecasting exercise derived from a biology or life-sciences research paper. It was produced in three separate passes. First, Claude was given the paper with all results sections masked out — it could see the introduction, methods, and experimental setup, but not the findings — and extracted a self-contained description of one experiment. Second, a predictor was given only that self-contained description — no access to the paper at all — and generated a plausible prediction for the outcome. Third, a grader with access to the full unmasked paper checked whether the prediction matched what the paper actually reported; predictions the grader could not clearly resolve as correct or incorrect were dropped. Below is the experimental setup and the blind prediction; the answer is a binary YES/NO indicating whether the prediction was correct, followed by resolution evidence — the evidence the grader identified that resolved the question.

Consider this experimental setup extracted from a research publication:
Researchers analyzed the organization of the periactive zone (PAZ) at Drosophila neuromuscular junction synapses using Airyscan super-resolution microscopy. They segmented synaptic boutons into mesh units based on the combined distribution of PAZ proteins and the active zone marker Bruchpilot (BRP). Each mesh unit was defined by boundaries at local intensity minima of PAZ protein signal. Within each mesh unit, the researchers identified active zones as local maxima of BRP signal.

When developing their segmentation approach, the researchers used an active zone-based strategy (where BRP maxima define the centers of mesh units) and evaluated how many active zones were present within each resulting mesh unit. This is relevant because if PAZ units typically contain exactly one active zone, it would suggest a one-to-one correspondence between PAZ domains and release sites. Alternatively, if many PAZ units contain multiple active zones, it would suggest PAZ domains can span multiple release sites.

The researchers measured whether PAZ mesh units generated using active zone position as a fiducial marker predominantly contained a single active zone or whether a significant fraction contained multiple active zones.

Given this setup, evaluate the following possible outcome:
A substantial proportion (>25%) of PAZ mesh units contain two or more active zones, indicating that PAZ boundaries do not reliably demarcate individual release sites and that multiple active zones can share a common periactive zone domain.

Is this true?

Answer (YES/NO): NO